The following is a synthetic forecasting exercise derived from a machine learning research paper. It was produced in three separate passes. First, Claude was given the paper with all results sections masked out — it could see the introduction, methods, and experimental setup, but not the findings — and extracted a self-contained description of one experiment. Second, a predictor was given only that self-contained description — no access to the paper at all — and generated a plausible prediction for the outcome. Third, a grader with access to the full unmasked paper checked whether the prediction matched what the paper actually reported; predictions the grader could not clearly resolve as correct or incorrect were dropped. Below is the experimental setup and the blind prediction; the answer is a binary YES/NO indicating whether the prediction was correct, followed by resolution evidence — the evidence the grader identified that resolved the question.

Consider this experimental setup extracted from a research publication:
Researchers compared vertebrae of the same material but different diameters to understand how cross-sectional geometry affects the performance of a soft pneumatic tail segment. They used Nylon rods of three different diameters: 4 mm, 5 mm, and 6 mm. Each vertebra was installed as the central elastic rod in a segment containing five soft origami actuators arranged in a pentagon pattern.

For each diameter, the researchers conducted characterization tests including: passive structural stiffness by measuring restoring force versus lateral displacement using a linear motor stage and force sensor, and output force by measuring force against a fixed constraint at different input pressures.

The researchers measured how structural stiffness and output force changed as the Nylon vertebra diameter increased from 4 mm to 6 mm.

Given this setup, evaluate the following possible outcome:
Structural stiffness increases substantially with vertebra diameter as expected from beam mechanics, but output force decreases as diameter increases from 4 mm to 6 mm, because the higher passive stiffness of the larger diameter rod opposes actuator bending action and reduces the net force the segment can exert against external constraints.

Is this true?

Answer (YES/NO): NO